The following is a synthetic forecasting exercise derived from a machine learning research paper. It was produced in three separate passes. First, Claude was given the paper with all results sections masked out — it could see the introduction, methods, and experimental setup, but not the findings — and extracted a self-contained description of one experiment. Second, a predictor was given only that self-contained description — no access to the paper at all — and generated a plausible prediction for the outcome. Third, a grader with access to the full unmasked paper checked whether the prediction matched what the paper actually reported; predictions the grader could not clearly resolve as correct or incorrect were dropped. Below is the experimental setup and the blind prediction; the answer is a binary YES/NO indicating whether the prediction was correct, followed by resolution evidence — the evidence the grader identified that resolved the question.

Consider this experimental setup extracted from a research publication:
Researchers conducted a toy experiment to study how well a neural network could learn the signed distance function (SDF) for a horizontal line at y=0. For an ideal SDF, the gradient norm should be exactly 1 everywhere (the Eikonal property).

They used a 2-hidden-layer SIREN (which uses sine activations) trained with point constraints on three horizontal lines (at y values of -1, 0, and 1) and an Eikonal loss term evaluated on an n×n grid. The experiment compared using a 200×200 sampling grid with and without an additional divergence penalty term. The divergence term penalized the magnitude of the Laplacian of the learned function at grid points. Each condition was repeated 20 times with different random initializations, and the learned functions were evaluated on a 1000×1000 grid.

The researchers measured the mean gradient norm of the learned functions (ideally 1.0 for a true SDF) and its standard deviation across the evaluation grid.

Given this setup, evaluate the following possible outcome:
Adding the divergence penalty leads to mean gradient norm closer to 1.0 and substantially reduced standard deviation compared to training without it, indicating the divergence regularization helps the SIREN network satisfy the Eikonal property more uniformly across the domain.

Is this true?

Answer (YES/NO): YES